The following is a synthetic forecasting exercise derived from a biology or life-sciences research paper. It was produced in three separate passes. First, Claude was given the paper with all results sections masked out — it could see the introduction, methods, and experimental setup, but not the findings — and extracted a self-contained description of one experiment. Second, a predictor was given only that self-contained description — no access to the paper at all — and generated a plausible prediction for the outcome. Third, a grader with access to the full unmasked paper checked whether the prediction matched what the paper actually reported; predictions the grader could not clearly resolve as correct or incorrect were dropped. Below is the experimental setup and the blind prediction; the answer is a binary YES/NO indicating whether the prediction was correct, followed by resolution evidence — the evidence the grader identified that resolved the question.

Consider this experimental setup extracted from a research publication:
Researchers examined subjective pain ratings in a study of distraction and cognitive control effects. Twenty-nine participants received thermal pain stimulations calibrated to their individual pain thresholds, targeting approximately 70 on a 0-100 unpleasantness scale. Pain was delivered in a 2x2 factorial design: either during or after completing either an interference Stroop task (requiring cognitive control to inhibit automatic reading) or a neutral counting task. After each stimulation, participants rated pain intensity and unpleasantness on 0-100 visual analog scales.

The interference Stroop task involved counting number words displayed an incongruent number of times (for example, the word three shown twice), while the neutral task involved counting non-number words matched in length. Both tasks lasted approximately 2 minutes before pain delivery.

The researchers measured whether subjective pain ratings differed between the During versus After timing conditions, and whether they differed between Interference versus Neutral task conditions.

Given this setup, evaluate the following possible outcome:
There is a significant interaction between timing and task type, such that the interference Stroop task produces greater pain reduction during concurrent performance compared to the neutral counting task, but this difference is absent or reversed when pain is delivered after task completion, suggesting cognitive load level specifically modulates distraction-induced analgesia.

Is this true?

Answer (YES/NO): NO